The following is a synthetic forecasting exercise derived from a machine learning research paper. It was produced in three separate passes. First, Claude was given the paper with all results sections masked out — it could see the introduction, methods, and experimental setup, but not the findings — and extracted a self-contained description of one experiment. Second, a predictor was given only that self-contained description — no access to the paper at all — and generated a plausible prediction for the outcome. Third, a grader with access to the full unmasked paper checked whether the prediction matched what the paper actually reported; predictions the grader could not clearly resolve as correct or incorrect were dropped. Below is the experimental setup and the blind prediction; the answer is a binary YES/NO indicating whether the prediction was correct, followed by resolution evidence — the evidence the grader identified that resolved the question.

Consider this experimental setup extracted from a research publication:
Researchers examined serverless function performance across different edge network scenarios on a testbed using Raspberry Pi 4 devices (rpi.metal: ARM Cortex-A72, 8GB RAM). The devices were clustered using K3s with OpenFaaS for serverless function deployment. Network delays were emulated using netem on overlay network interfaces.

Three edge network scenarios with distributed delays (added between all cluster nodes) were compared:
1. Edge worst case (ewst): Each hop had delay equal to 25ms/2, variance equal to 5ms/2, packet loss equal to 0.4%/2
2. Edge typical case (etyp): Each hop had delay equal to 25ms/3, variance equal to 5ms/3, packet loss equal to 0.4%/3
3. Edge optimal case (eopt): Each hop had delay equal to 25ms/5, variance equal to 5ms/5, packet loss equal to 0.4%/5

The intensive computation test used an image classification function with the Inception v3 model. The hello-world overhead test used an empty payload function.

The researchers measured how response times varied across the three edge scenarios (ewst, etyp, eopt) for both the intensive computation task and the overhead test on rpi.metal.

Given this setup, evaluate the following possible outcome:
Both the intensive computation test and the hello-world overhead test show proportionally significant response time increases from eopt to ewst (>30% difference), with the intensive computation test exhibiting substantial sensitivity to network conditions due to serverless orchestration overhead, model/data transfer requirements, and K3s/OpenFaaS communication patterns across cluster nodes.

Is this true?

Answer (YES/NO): NO